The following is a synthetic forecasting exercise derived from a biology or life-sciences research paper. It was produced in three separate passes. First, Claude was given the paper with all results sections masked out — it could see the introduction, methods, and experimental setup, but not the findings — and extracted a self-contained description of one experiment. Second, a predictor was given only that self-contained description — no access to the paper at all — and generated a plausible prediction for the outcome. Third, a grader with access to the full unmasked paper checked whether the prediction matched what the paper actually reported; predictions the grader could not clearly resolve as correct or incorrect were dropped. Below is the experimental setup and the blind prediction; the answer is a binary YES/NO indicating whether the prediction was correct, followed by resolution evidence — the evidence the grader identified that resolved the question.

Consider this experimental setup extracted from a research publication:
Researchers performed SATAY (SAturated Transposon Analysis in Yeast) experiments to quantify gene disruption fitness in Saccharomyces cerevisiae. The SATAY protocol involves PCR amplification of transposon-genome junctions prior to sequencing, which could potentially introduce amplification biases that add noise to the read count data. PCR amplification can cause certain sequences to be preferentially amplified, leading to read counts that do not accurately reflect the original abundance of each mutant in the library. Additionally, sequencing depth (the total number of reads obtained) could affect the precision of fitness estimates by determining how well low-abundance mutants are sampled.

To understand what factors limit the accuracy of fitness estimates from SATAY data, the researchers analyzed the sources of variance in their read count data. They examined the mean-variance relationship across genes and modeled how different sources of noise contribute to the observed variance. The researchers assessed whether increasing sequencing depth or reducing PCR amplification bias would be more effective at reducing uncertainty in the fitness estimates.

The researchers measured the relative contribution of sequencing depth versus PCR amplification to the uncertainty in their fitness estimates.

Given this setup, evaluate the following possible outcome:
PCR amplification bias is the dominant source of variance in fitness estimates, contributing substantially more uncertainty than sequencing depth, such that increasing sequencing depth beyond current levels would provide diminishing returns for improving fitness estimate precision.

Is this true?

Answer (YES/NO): YES